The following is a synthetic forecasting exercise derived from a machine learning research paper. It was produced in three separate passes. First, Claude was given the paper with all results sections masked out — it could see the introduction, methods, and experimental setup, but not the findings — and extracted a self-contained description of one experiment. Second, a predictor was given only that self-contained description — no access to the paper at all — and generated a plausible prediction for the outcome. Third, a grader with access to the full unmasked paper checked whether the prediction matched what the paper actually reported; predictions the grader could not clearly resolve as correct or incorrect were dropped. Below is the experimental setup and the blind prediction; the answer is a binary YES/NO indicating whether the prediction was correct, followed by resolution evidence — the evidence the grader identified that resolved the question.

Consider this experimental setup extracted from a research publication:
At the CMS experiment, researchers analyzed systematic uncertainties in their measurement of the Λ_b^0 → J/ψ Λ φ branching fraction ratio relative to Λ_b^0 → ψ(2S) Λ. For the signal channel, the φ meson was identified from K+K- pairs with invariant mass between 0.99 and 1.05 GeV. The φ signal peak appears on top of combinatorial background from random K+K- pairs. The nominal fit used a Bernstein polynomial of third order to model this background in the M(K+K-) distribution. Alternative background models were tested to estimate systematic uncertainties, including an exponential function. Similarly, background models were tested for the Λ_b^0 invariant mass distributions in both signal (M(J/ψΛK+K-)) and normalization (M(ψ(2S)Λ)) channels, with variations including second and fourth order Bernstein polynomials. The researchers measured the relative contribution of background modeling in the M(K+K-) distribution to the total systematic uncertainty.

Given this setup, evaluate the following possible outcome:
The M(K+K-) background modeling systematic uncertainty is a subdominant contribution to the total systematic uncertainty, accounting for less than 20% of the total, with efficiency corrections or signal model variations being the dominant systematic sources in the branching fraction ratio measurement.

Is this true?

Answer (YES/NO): NO